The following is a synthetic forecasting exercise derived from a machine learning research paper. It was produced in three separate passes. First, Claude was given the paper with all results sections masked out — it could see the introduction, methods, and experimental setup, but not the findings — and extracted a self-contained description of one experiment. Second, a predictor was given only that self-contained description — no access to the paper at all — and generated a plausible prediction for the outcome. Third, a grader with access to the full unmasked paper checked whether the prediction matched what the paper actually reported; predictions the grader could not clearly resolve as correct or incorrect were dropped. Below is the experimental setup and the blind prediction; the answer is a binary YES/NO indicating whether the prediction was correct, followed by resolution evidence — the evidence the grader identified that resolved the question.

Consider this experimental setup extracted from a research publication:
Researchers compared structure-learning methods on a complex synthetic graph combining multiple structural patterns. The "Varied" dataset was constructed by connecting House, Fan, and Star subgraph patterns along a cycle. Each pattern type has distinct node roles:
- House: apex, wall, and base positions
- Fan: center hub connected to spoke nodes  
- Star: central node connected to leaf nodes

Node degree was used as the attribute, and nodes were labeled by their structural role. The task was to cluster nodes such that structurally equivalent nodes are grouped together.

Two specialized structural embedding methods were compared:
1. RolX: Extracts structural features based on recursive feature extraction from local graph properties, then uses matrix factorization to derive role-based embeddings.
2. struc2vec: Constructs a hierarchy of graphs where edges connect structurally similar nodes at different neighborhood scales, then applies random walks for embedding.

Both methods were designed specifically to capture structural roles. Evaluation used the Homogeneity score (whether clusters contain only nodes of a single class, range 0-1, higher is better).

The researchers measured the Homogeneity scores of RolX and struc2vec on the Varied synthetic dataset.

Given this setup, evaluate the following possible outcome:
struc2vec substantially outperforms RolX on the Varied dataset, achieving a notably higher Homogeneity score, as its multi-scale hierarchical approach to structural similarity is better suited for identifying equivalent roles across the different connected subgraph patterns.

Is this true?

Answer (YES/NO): NO